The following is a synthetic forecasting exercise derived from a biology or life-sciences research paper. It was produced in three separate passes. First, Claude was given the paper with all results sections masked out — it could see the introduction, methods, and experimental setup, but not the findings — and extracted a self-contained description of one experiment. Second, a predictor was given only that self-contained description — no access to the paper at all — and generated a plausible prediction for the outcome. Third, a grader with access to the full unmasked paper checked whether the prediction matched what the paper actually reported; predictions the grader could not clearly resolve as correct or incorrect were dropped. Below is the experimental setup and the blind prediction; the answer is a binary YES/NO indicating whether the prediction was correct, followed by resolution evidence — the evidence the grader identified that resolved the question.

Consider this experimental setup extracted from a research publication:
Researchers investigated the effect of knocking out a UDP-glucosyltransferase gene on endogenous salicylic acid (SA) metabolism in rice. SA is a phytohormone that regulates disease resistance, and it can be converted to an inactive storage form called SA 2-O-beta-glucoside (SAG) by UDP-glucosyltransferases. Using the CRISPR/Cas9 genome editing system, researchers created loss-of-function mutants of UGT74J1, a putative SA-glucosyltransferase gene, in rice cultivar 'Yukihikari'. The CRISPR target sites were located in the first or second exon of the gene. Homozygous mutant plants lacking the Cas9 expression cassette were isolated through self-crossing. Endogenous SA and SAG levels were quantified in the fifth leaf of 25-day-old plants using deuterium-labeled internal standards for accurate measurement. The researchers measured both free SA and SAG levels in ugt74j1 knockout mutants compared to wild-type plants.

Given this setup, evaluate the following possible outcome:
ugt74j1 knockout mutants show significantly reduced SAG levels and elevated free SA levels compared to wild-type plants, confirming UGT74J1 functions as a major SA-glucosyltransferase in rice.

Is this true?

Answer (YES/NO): NO